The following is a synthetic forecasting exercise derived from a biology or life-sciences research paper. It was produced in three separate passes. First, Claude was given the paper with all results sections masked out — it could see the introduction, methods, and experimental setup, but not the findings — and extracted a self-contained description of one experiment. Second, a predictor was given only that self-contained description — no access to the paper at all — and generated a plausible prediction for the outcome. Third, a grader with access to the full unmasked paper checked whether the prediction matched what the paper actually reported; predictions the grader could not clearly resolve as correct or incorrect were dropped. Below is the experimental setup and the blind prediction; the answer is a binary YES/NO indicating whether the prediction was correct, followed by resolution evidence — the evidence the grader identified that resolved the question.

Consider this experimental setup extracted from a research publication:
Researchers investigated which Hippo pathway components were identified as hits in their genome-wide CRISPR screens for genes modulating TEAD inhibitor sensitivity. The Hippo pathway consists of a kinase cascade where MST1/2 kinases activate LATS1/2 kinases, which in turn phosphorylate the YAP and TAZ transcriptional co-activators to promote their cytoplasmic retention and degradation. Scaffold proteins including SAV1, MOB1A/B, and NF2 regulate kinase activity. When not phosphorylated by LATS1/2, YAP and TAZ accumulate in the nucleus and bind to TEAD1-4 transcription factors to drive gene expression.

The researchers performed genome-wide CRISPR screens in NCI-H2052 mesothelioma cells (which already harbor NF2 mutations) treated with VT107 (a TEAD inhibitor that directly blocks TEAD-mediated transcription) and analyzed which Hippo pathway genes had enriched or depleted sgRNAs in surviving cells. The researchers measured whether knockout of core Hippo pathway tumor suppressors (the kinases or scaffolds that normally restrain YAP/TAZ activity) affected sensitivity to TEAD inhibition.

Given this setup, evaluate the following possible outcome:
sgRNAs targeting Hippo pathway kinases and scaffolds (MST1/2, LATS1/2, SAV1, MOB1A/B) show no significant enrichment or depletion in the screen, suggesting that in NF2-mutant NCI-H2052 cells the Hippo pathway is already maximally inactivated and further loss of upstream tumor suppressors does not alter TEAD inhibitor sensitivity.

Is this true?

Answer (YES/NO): YES